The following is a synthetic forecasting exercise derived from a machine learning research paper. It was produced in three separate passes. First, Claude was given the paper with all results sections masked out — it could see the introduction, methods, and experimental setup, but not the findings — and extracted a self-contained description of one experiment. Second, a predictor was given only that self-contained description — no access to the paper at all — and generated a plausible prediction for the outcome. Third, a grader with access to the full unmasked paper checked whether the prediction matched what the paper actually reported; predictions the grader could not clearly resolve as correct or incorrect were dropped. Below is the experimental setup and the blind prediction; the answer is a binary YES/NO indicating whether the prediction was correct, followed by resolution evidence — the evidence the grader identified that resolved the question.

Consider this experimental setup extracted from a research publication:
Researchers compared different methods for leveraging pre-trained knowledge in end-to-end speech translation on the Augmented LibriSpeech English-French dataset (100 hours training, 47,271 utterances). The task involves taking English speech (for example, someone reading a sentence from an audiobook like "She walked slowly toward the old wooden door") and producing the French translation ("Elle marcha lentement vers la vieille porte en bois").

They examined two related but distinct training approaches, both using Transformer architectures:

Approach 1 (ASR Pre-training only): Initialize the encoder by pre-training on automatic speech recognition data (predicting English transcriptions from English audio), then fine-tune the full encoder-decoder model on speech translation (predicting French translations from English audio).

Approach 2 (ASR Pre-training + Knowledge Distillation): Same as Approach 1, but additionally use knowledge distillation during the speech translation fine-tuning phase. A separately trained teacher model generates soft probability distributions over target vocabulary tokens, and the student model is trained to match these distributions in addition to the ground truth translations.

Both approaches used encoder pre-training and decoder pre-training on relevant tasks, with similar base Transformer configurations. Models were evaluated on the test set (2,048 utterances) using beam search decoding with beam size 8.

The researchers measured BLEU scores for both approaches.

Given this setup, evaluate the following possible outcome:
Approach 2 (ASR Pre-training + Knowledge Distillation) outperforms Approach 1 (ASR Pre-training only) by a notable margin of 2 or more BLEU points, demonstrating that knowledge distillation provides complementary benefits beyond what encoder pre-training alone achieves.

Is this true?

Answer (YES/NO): YES